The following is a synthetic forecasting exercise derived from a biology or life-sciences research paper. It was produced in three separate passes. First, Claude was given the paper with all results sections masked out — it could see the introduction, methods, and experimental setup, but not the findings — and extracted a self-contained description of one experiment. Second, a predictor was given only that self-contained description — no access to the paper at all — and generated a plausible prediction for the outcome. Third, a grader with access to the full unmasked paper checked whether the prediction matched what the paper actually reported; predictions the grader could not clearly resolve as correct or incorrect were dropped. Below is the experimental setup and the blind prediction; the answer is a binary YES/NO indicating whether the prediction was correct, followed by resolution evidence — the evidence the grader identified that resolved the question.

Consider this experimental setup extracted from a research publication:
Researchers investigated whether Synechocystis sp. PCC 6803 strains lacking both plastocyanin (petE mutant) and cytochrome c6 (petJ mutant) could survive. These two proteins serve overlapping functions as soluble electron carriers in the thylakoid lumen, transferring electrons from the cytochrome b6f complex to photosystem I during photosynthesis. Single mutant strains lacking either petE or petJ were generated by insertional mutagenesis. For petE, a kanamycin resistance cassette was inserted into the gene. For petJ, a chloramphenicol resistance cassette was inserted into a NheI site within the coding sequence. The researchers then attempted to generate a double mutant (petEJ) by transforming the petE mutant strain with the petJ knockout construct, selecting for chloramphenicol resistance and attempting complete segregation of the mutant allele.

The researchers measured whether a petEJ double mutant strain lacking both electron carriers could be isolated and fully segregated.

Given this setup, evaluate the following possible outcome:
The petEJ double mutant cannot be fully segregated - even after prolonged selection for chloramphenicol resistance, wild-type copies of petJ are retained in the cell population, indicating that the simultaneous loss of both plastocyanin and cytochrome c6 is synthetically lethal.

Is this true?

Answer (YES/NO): YES